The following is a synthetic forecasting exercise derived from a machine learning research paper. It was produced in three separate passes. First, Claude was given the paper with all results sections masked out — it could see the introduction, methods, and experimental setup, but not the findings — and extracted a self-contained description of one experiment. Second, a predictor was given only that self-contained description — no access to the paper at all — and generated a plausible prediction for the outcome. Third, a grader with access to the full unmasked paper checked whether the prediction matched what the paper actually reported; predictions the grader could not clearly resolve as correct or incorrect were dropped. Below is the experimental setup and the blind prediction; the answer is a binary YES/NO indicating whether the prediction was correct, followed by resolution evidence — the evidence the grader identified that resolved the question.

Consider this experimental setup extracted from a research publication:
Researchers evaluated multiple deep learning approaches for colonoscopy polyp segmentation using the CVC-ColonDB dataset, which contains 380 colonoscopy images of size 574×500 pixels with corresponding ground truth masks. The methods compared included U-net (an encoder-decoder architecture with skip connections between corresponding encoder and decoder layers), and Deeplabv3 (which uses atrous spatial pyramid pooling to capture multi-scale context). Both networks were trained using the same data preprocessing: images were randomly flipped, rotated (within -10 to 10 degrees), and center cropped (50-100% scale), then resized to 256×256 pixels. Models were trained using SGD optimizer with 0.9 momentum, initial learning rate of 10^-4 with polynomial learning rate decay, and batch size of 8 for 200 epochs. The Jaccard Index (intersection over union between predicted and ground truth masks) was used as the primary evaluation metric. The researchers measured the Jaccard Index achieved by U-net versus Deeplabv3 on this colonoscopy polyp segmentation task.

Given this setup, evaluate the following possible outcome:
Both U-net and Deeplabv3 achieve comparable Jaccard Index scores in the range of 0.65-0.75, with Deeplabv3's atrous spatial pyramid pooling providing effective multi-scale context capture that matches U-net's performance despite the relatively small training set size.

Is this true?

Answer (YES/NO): NO